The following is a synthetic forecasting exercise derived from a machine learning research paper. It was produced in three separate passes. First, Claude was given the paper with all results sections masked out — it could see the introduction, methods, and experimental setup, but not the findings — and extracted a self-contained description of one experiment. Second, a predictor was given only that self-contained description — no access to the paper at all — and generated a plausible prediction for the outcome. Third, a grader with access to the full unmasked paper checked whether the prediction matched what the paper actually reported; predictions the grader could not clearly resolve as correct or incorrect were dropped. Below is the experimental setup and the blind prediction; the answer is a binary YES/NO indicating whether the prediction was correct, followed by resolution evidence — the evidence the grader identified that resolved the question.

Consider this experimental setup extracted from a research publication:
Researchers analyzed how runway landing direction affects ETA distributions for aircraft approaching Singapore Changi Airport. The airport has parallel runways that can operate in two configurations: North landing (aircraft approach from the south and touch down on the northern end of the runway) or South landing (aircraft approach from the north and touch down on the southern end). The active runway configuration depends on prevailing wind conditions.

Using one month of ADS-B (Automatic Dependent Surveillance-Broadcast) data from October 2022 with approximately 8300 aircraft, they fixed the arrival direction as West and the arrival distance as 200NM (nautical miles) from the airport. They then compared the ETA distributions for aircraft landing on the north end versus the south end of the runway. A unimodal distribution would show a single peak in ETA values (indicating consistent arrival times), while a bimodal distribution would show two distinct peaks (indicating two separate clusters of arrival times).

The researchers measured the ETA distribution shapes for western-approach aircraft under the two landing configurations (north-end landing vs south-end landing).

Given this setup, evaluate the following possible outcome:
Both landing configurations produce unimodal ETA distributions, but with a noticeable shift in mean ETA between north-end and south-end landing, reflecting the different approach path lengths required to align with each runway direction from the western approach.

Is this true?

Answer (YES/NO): NO